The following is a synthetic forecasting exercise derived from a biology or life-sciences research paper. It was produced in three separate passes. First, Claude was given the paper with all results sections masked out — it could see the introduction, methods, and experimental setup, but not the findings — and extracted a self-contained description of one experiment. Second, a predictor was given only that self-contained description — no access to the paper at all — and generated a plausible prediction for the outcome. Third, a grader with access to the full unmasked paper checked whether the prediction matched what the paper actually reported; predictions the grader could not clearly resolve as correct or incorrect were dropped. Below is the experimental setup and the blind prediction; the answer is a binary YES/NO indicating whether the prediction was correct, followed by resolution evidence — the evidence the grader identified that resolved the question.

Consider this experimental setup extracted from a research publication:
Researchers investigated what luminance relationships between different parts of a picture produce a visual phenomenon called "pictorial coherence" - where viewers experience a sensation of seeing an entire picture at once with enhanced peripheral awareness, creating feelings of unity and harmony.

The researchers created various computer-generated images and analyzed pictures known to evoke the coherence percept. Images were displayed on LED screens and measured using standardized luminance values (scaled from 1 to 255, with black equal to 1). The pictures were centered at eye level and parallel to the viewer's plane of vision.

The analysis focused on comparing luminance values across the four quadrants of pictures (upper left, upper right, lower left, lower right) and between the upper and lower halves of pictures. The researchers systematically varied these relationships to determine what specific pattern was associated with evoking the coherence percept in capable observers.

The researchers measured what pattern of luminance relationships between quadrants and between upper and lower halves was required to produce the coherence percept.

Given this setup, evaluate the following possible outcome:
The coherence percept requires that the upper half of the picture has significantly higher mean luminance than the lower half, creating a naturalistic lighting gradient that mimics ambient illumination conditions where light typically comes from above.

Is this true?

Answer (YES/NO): NO